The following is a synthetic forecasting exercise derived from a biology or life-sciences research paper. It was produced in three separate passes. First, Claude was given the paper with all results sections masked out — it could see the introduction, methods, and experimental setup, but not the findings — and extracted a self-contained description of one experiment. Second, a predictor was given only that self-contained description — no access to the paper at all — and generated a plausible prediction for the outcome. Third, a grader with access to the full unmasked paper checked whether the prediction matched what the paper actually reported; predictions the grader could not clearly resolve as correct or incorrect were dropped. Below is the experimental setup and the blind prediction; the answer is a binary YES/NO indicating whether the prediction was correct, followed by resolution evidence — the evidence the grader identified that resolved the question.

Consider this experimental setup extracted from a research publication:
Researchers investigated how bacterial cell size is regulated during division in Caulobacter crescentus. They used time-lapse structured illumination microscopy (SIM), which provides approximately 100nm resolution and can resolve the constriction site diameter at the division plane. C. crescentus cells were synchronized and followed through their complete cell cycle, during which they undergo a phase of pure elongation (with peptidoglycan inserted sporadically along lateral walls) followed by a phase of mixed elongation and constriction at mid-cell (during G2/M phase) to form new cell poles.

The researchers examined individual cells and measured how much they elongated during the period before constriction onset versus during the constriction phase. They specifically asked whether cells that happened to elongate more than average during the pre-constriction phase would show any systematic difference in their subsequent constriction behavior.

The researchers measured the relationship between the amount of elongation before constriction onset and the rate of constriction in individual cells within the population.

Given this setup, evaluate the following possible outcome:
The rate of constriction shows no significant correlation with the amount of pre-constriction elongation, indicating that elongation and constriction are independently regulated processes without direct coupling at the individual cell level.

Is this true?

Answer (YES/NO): NO